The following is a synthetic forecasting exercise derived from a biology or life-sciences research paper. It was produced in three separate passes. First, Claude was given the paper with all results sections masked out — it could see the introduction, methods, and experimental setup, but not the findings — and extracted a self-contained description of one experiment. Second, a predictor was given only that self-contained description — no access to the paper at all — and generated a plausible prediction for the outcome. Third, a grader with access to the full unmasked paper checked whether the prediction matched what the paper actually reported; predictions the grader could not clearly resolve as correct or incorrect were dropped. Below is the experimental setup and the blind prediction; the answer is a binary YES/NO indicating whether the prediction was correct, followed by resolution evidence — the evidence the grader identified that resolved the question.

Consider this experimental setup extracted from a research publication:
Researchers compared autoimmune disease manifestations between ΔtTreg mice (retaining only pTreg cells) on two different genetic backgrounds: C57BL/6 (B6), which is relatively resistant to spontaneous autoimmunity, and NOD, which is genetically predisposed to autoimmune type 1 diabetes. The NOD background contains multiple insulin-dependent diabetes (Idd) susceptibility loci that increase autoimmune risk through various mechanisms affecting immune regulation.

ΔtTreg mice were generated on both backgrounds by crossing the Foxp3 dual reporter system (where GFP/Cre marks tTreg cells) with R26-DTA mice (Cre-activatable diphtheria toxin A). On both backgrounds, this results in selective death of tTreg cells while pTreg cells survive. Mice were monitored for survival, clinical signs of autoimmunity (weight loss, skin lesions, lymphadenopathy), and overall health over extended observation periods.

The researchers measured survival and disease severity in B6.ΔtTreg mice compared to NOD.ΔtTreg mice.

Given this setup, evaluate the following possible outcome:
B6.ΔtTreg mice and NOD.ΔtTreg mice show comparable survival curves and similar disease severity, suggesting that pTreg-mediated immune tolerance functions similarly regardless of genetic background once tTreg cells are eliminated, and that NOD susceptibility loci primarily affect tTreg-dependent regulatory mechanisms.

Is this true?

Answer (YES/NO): NO